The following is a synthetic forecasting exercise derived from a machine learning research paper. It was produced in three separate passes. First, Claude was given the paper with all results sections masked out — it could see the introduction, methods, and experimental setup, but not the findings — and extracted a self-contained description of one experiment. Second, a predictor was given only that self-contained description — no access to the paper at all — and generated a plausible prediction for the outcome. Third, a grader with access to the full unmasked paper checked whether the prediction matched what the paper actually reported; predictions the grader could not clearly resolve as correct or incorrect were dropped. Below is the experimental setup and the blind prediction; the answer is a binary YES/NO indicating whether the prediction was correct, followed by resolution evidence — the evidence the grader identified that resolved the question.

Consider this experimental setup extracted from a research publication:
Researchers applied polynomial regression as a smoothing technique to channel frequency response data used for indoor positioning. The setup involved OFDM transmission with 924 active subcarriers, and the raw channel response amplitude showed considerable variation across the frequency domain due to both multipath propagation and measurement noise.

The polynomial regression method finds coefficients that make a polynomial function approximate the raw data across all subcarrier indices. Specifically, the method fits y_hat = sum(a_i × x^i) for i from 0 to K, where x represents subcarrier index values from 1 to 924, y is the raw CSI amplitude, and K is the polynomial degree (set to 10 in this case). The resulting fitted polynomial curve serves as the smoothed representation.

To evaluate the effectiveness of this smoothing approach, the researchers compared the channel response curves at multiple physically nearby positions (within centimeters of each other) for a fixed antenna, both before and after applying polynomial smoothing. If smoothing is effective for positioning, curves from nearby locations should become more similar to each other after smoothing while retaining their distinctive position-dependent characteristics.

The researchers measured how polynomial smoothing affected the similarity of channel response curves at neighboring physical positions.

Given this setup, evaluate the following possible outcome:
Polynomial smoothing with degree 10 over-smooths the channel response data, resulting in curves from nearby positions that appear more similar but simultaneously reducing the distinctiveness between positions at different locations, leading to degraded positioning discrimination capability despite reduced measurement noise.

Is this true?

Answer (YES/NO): NO